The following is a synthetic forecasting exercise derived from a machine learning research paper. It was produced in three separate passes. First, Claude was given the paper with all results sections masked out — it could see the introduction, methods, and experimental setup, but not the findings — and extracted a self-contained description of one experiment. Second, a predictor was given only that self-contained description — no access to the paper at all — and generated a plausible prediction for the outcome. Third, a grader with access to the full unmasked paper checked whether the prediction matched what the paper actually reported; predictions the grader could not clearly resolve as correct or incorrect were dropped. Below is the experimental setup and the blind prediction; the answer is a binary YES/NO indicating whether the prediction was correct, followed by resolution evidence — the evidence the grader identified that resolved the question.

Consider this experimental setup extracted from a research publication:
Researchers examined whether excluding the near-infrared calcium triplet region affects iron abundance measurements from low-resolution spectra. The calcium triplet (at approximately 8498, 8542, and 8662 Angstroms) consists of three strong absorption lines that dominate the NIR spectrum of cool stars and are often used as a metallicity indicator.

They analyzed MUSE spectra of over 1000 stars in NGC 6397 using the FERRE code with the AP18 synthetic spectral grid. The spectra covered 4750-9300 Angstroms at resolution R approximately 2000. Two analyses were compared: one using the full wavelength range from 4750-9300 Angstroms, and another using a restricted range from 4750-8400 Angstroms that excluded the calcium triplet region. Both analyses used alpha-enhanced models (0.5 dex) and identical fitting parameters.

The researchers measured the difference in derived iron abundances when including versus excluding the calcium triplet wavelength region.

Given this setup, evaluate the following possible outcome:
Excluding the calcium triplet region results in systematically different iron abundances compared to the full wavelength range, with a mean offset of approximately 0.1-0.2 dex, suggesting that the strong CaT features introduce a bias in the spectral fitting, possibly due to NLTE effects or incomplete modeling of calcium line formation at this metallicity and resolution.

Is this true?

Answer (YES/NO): NO